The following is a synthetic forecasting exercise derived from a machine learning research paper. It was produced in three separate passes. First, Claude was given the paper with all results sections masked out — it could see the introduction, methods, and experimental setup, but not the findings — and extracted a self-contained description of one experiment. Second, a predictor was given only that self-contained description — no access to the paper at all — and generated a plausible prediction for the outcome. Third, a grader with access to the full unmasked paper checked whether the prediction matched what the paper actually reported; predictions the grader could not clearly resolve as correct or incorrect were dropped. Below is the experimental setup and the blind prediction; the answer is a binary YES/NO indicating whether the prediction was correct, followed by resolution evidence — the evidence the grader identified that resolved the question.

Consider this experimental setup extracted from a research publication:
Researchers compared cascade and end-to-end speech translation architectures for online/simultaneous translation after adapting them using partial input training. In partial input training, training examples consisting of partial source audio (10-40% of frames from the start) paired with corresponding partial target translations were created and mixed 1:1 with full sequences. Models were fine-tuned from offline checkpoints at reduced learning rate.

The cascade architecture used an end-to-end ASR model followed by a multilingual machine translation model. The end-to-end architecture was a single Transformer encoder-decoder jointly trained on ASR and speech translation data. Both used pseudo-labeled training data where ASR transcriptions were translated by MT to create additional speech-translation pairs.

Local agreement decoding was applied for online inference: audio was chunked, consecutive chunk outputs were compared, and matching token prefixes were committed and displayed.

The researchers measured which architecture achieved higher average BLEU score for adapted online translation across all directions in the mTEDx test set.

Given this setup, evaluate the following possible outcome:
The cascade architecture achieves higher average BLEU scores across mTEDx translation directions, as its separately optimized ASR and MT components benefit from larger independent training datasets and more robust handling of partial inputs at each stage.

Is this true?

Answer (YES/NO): NO